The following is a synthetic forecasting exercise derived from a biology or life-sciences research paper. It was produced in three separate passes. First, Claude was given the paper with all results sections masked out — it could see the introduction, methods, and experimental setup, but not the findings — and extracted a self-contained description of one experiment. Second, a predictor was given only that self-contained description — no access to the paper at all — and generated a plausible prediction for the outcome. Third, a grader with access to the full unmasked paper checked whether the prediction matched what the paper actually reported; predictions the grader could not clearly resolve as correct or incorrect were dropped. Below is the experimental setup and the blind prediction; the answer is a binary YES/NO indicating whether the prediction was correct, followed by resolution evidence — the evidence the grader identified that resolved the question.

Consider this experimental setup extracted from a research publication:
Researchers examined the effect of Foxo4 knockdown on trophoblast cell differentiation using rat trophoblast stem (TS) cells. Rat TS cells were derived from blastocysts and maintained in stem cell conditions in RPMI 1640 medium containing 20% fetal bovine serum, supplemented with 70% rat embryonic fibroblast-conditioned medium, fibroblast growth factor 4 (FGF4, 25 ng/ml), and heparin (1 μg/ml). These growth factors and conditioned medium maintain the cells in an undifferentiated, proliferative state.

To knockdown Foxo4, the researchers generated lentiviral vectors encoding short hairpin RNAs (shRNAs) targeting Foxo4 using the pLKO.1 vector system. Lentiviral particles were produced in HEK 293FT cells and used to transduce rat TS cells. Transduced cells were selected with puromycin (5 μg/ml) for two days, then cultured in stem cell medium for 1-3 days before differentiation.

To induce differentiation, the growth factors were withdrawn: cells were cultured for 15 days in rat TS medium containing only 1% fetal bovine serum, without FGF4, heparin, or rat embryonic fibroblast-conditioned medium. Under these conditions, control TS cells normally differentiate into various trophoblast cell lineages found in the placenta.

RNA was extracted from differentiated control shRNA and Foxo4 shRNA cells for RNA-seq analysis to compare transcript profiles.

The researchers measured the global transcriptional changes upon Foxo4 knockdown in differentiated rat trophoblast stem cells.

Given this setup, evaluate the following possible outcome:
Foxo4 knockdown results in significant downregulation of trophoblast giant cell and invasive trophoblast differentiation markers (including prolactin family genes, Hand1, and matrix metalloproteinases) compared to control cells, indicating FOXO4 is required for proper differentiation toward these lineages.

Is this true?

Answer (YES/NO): NO